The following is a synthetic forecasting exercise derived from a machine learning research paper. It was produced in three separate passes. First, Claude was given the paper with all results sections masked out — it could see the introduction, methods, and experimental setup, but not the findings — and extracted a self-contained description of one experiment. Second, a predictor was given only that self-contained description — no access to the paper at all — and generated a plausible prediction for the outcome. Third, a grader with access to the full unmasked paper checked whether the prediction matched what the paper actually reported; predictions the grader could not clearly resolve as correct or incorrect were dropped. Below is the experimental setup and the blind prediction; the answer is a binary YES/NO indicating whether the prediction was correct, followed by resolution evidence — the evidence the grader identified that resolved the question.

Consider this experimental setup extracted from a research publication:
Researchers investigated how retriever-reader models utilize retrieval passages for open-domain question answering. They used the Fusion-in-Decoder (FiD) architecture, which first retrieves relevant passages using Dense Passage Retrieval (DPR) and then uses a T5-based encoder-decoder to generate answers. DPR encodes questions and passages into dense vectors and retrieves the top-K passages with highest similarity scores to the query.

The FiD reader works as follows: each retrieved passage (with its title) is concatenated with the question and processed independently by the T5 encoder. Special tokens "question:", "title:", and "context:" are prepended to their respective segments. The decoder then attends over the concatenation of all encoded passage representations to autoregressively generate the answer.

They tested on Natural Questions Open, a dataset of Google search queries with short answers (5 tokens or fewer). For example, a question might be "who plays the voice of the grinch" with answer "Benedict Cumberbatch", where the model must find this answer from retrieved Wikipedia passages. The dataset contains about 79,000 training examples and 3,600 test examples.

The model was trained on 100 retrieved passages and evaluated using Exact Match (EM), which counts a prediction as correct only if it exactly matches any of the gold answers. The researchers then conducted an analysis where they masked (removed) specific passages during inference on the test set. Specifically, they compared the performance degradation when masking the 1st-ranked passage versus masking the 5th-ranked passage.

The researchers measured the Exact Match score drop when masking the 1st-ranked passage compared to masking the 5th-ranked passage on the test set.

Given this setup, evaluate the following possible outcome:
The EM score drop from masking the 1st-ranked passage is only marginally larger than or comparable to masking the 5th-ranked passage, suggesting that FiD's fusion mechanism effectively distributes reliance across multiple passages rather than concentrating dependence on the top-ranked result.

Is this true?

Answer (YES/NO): NO